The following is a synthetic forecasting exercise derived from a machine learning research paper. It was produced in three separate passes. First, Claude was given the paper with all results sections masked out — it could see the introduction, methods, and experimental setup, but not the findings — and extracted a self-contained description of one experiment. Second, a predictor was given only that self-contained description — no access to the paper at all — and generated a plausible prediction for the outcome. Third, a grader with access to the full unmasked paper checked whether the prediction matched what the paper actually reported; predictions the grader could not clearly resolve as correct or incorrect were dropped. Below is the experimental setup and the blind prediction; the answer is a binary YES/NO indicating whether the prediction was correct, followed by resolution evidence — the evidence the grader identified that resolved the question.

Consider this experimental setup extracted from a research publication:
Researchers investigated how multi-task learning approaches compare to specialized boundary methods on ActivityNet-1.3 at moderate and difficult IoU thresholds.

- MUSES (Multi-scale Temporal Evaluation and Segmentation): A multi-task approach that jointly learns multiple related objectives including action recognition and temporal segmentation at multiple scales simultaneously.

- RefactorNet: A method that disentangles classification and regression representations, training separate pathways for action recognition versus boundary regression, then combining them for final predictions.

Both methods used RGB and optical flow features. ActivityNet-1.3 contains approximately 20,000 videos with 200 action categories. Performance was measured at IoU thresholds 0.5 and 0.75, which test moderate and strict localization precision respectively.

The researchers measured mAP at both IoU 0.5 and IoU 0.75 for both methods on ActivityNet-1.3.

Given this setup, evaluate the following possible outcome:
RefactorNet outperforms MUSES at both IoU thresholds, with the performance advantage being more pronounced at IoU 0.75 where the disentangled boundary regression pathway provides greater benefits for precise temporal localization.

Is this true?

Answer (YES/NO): NO